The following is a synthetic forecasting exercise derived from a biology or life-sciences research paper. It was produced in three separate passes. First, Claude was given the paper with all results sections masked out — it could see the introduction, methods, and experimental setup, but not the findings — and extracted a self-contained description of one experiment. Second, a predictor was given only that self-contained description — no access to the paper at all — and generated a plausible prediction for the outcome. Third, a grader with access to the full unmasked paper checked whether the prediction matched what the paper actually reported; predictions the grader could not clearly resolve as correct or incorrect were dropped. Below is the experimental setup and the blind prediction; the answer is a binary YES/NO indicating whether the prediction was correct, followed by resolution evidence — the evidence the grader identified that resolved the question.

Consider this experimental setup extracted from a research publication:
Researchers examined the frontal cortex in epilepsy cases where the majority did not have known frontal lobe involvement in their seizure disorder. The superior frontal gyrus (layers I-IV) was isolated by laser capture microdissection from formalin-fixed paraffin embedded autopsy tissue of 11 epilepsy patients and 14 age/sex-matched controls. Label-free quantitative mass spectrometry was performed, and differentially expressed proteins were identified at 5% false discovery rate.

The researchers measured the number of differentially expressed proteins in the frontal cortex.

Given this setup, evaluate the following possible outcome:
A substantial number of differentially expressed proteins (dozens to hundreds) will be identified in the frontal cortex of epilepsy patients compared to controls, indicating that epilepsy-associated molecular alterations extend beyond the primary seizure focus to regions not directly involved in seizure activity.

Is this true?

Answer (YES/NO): YES